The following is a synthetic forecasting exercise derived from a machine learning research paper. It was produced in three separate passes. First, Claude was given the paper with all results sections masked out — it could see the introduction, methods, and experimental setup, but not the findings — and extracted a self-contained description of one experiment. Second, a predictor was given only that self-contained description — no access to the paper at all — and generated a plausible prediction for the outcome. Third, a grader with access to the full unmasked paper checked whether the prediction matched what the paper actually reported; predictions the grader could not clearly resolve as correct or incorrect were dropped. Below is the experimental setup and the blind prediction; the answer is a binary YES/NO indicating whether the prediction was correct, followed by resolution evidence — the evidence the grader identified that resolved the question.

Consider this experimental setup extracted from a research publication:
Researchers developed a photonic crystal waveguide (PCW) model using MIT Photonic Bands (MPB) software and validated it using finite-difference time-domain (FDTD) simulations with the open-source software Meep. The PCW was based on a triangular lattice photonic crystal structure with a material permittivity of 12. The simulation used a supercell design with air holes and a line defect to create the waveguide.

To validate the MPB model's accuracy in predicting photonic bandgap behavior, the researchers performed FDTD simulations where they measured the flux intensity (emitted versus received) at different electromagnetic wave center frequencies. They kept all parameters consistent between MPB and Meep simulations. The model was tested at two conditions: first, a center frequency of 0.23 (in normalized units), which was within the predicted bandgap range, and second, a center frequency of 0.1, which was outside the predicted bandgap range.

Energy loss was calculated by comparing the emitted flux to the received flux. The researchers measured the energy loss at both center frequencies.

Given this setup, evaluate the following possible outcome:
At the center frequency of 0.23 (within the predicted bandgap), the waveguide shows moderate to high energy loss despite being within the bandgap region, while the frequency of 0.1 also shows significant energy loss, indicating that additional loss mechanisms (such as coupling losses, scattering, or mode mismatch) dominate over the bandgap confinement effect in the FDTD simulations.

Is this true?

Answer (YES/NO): NO